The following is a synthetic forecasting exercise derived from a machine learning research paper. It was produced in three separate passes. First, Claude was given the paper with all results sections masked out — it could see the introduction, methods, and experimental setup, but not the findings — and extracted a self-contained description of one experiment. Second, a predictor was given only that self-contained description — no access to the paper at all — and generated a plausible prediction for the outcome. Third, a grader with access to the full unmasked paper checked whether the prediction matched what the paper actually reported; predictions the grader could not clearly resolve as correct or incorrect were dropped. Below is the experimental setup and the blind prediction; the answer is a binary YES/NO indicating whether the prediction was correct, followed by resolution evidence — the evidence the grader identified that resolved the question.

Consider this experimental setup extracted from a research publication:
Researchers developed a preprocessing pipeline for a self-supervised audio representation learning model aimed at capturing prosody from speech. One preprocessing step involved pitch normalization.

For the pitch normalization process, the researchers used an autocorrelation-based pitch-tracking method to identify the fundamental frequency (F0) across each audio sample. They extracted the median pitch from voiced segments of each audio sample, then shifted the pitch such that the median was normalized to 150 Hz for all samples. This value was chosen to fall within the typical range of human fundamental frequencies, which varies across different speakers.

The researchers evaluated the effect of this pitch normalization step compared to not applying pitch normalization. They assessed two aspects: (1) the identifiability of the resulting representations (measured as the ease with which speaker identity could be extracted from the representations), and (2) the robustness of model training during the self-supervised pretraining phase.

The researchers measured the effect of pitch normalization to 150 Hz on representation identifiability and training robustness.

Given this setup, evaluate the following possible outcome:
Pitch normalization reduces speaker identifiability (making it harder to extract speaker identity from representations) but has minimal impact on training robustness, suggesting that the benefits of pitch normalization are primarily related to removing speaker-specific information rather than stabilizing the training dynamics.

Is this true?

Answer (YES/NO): NO